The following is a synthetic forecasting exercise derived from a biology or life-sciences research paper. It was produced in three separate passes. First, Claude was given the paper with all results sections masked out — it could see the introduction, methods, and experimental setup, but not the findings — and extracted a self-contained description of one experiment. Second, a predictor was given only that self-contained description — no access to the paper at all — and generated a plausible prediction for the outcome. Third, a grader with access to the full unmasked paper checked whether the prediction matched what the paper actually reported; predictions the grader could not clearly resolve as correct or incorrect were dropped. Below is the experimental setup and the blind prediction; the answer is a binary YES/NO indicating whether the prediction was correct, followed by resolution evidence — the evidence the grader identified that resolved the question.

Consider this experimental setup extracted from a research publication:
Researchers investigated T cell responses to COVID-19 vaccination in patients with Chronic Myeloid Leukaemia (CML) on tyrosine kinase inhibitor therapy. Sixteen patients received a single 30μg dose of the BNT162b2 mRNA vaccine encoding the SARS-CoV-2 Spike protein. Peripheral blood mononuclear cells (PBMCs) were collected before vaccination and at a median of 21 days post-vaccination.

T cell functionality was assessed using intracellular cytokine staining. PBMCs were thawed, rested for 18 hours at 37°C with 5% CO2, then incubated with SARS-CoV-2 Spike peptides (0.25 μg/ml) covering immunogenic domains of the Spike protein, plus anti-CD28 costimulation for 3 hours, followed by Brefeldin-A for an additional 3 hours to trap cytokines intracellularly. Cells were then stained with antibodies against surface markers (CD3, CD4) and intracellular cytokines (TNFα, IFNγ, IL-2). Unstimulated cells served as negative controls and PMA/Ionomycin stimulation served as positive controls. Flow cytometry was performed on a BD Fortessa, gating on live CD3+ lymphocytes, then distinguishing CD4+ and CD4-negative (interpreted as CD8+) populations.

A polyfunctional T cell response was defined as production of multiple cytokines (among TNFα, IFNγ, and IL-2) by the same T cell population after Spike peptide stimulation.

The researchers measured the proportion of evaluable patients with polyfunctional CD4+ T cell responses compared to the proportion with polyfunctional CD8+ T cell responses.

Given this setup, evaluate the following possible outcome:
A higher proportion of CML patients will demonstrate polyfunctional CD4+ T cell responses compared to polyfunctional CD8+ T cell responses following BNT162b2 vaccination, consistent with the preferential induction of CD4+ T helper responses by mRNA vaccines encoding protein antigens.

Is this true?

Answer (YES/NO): YES